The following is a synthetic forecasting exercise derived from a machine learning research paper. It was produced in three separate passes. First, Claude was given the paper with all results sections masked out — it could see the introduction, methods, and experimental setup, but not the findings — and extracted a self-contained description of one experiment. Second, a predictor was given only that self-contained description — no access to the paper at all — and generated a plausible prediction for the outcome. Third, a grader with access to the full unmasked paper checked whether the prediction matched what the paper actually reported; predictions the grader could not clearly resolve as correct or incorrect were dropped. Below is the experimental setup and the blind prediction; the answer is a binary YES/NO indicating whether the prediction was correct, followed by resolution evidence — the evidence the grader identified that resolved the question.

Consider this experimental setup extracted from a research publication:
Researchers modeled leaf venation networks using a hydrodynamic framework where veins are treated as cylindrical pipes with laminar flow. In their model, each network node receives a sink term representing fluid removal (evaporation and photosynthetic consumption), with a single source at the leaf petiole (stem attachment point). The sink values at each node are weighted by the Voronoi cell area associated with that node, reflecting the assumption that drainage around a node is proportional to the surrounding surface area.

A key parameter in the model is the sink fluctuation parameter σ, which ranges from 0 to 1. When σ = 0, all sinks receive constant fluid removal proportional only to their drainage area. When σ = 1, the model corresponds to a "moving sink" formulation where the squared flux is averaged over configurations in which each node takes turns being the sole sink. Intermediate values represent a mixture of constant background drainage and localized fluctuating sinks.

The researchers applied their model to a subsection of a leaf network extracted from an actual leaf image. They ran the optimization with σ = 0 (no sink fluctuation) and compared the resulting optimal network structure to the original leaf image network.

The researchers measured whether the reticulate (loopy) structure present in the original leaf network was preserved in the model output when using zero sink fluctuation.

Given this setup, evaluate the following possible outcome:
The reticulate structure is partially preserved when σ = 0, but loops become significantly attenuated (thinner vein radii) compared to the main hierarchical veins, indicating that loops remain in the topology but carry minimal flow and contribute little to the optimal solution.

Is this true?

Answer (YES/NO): NO